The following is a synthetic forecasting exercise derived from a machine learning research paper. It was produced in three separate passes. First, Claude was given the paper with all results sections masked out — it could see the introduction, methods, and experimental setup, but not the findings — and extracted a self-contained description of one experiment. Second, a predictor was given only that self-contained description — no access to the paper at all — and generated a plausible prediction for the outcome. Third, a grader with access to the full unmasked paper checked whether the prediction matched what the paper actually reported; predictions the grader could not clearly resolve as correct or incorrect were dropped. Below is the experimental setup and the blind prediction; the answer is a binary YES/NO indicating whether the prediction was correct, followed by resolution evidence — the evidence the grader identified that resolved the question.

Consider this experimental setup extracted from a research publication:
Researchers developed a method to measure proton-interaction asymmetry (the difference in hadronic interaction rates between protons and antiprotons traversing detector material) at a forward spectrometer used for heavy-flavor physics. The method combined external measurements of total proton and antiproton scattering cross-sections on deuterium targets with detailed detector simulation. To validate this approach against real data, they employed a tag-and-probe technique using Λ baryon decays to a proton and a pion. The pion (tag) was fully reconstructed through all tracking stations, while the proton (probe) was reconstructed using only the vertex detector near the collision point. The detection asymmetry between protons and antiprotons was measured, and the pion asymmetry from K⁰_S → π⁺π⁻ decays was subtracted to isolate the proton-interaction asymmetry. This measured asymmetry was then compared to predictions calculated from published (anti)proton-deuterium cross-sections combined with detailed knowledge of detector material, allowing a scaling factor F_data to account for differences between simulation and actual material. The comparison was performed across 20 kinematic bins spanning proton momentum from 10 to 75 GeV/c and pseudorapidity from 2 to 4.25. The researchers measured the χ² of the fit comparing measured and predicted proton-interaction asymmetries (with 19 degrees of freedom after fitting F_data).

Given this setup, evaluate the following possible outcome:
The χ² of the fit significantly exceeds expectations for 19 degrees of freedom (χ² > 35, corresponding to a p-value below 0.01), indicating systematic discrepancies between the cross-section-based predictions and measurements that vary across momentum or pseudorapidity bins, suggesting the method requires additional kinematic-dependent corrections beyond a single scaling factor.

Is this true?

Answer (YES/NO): NO